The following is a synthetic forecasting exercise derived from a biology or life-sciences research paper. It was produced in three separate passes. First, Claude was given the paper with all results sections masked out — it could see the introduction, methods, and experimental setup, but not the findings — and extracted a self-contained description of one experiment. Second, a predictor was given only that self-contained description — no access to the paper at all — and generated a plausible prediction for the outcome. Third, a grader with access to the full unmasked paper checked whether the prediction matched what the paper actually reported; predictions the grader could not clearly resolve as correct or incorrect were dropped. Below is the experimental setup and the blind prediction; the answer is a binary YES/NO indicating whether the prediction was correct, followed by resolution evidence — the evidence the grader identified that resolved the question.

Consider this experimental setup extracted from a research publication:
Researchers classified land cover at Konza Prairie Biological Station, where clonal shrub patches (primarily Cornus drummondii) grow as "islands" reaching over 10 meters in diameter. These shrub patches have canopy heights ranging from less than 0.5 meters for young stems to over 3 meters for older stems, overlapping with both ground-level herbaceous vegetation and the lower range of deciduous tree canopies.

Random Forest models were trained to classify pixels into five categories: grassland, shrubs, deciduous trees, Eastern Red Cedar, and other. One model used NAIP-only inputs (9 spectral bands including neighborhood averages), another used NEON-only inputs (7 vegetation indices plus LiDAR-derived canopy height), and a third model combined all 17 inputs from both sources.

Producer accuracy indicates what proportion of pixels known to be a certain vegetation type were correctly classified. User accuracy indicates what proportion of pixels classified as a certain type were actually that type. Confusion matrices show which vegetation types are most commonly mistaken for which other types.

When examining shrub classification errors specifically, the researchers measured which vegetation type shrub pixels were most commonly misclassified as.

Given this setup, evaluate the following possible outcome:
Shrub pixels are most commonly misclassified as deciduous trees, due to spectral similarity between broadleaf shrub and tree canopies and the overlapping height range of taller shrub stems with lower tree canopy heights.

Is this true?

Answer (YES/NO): YES